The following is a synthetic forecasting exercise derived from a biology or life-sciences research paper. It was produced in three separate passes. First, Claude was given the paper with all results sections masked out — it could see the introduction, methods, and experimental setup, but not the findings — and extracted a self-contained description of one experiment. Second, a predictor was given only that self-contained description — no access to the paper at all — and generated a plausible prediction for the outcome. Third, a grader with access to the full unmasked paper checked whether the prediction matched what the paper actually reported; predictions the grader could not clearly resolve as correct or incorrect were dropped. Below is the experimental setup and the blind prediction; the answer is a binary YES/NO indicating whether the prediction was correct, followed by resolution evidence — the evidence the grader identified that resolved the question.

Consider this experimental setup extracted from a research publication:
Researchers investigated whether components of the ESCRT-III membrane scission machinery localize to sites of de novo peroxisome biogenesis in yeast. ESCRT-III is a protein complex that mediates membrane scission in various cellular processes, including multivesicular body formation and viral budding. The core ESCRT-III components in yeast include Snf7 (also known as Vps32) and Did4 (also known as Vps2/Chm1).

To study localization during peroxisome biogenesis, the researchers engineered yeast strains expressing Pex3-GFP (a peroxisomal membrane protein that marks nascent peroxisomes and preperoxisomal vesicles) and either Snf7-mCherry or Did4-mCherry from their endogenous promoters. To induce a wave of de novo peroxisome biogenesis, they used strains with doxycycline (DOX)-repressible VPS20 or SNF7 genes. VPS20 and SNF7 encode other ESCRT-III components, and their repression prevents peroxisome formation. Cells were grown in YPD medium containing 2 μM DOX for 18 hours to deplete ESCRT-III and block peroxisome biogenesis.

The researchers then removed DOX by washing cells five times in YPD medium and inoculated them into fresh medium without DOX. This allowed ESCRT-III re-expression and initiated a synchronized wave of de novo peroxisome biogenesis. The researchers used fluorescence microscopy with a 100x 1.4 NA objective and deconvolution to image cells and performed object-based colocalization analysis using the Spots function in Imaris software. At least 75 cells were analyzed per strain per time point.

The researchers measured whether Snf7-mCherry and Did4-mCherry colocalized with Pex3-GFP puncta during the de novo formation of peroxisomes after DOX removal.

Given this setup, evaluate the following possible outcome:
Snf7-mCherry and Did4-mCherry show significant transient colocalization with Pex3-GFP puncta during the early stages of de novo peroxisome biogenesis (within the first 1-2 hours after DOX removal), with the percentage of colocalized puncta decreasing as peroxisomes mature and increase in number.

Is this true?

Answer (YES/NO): YES